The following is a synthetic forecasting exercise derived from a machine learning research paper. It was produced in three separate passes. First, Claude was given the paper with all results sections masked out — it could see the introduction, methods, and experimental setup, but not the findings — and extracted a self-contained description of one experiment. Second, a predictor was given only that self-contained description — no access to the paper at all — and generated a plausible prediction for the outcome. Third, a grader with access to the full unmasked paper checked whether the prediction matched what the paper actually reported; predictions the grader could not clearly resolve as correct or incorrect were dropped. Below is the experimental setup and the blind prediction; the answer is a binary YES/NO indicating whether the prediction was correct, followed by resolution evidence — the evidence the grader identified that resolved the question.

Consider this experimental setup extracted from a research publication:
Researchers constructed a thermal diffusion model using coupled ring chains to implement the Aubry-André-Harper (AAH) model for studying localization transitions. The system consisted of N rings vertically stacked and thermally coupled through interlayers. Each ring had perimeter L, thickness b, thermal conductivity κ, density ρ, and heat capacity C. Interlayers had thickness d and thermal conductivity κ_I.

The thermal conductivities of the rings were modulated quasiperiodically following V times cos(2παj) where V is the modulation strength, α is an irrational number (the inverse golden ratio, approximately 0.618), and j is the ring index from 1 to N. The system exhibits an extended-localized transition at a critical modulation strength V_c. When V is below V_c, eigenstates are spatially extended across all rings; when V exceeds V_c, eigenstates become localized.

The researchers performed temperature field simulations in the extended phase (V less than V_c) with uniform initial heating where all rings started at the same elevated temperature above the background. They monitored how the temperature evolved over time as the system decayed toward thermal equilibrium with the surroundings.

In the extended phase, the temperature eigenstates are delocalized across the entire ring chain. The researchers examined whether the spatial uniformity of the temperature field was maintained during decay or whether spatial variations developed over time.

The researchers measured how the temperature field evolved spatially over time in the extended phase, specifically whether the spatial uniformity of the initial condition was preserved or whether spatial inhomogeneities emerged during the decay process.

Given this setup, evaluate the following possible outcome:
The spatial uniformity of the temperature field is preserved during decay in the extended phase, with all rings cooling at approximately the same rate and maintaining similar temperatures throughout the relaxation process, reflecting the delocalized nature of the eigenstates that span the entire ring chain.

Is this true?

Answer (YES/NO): YES